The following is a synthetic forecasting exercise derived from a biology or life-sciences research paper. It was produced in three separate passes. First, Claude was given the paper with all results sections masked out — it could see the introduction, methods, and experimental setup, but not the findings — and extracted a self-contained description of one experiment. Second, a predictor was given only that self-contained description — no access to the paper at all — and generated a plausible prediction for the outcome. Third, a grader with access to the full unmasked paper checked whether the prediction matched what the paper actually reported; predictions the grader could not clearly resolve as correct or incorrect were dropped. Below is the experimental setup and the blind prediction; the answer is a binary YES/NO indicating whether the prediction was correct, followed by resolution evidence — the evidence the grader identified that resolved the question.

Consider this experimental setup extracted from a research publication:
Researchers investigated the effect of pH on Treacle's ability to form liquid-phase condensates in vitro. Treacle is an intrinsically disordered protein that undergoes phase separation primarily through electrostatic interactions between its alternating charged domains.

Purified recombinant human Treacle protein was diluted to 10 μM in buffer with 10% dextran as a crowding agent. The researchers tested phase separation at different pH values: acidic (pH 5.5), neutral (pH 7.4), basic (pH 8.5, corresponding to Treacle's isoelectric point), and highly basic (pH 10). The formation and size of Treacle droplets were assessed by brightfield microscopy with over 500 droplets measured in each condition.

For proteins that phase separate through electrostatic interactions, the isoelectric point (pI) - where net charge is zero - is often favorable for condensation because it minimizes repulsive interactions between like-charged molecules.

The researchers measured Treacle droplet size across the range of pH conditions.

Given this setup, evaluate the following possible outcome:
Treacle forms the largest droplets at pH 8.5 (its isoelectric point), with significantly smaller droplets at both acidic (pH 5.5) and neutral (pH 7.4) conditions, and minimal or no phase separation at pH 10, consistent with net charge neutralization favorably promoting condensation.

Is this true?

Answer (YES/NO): NO